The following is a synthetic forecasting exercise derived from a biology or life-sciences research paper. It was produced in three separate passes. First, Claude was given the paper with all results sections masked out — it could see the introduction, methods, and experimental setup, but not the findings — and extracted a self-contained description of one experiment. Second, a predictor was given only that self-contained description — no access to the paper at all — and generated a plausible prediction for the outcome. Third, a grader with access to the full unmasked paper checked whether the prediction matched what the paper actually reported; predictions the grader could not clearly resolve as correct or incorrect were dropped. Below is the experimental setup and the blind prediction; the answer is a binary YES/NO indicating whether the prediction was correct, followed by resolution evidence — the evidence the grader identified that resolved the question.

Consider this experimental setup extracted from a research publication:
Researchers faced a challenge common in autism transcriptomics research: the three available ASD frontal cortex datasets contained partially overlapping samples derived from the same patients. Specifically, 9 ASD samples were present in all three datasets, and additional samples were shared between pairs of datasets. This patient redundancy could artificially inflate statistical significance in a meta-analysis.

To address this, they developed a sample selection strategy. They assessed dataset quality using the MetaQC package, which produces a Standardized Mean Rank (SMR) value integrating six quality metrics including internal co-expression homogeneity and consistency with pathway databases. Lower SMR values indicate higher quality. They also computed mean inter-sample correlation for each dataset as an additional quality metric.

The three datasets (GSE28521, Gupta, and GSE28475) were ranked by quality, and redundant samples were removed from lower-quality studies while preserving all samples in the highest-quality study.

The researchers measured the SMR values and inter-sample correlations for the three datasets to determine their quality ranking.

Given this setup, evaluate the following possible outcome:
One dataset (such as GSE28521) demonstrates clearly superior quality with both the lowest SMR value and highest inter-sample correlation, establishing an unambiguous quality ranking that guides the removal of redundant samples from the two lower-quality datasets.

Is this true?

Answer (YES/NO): YES